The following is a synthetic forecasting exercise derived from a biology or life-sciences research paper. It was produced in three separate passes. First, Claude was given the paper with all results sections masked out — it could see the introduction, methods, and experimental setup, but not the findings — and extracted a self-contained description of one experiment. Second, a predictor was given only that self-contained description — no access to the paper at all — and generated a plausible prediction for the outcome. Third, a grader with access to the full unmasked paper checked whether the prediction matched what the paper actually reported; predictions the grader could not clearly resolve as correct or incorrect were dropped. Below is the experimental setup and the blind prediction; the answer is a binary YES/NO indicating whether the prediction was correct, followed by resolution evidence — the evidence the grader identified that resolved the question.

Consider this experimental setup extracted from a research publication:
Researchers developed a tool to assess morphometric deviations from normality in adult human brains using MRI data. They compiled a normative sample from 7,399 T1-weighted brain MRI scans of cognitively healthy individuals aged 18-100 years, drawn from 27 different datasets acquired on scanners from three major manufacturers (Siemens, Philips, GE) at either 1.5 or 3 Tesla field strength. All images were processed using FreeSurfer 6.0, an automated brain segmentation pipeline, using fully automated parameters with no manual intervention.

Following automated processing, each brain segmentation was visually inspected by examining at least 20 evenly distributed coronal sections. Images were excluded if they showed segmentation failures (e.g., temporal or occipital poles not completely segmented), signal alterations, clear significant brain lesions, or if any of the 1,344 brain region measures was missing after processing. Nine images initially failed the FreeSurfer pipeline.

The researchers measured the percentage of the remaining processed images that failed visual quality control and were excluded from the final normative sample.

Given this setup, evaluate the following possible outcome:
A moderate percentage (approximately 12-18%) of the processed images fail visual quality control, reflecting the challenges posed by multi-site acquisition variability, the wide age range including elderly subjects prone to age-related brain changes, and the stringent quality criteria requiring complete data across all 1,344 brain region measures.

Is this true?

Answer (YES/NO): NO